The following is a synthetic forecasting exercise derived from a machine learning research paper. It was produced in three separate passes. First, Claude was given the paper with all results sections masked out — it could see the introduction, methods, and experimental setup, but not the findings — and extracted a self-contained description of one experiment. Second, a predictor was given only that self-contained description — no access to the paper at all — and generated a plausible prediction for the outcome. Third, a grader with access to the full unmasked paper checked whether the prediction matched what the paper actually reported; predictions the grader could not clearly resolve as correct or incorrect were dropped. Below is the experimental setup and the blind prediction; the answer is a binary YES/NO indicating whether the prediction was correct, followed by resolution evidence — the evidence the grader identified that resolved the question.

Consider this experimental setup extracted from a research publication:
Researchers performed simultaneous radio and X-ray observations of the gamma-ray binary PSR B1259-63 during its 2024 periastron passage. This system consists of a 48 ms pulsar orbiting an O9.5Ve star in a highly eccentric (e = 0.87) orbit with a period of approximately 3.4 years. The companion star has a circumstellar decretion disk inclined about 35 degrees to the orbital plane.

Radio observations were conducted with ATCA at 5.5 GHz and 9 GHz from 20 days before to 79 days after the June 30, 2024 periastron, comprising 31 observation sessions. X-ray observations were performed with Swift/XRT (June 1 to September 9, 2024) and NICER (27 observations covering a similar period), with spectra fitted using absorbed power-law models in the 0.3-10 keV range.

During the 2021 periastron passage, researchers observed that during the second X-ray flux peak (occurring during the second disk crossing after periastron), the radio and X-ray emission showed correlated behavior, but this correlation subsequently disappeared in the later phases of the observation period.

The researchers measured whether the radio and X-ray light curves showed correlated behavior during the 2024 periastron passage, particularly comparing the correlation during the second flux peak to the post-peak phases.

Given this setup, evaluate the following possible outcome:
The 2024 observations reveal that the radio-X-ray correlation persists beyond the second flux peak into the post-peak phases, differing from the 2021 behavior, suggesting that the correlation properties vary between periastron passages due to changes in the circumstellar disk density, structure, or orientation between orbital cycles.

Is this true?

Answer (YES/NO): NO